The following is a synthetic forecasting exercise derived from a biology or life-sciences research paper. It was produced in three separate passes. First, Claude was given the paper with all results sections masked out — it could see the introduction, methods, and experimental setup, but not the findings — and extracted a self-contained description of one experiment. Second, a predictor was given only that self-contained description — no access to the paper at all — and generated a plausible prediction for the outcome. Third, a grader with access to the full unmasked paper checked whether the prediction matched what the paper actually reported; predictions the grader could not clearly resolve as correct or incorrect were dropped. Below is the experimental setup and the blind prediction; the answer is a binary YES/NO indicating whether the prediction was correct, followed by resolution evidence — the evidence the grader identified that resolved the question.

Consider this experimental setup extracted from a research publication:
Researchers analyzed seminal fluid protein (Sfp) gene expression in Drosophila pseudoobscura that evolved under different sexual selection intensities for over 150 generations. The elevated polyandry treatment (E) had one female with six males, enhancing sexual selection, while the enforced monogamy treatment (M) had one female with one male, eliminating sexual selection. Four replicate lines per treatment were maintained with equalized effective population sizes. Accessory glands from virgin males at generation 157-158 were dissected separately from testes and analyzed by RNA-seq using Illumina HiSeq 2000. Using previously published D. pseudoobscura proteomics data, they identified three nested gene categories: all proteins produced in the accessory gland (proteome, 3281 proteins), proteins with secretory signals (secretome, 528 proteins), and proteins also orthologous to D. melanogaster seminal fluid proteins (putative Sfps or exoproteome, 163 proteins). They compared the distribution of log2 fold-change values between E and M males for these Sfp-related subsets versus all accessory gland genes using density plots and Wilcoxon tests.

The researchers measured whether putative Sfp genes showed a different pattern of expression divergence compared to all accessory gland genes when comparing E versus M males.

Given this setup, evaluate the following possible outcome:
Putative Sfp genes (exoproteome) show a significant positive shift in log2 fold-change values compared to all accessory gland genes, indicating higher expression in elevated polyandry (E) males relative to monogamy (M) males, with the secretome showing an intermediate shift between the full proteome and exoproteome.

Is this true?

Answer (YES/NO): NO